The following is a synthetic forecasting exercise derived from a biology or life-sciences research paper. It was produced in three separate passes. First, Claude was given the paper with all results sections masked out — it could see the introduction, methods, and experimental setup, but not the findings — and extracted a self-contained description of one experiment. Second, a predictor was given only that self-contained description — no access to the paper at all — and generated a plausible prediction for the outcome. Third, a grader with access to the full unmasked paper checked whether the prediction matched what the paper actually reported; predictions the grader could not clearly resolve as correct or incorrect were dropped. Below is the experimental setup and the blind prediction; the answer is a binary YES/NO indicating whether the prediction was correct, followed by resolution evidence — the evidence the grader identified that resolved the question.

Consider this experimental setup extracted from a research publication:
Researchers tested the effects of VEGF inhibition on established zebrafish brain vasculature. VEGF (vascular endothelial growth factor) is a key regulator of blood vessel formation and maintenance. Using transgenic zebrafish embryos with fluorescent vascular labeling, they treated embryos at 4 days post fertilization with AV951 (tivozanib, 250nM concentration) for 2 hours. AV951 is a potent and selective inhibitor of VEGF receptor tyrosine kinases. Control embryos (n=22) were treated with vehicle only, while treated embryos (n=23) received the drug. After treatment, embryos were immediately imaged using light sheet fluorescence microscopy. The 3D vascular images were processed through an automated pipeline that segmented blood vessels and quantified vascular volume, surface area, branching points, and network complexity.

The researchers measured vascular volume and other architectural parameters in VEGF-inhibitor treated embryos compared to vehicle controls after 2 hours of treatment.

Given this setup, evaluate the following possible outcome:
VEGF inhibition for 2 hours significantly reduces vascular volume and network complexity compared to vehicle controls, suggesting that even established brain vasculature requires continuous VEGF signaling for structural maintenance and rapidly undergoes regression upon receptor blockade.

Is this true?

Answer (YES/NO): NO